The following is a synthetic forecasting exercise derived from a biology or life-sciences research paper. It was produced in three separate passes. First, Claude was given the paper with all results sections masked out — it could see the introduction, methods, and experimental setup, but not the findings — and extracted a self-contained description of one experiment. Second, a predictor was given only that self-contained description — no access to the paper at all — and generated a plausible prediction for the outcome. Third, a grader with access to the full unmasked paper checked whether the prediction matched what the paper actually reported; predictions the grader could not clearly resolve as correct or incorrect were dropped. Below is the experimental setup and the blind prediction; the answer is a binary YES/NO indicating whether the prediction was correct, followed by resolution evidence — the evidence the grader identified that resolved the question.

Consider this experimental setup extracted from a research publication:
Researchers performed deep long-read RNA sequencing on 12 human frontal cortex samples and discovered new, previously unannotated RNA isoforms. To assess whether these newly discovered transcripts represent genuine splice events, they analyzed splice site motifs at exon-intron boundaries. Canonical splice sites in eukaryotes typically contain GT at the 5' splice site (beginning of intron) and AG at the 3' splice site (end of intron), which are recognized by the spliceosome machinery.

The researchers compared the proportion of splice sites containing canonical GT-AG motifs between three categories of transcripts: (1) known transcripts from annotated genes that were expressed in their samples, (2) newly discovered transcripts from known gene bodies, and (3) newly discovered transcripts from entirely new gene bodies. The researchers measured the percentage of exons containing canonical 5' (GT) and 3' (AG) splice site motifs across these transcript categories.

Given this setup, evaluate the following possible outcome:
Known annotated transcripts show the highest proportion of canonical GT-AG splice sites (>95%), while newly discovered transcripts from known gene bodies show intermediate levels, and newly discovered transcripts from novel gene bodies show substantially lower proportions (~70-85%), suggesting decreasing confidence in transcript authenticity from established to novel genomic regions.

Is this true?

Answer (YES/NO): NO